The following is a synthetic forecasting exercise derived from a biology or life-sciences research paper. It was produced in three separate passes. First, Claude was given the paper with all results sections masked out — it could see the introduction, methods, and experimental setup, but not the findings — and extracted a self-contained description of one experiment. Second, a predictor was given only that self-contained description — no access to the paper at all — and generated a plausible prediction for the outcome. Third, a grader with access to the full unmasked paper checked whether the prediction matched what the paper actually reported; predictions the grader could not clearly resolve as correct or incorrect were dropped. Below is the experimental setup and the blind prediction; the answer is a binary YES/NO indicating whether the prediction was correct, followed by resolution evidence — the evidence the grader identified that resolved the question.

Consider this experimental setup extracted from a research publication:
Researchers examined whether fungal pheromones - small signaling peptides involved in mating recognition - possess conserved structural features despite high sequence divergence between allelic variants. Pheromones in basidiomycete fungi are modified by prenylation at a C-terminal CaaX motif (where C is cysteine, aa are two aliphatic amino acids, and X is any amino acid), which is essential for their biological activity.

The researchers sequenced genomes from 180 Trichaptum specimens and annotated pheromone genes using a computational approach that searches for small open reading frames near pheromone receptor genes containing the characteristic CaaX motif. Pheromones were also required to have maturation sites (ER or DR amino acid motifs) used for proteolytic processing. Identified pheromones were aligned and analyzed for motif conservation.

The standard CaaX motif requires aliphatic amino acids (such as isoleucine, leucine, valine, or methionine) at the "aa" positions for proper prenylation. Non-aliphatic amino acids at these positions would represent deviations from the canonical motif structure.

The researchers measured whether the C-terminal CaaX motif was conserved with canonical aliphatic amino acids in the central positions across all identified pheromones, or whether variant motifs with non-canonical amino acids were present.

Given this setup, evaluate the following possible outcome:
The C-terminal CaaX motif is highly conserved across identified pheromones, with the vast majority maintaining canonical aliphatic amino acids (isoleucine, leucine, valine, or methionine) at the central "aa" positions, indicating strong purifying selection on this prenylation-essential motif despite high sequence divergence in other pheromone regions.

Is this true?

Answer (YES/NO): NO